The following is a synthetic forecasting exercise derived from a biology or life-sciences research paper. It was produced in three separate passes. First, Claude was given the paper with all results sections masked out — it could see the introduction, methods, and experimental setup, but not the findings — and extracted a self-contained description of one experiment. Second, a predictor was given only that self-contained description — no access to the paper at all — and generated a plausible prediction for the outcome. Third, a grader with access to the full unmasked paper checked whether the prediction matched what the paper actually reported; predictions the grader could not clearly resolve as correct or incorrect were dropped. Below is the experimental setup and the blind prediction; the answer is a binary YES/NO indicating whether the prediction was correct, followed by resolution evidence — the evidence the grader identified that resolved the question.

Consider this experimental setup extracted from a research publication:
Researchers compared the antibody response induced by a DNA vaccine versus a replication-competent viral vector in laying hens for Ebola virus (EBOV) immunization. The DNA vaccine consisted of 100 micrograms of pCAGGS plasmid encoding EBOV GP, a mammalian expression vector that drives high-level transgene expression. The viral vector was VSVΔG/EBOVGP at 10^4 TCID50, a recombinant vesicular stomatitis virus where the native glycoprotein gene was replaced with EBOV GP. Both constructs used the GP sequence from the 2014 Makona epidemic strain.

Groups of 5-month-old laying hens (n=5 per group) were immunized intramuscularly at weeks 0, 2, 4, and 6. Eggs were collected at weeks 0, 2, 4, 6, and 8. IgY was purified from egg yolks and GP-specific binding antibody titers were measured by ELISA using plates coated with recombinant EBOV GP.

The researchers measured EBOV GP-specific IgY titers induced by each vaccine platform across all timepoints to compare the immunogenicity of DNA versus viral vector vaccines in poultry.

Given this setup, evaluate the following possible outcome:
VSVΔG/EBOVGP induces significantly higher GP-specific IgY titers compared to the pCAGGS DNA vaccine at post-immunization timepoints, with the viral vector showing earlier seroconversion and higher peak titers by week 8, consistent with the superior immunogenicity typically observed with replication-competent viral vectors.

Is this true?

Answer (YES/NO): YES